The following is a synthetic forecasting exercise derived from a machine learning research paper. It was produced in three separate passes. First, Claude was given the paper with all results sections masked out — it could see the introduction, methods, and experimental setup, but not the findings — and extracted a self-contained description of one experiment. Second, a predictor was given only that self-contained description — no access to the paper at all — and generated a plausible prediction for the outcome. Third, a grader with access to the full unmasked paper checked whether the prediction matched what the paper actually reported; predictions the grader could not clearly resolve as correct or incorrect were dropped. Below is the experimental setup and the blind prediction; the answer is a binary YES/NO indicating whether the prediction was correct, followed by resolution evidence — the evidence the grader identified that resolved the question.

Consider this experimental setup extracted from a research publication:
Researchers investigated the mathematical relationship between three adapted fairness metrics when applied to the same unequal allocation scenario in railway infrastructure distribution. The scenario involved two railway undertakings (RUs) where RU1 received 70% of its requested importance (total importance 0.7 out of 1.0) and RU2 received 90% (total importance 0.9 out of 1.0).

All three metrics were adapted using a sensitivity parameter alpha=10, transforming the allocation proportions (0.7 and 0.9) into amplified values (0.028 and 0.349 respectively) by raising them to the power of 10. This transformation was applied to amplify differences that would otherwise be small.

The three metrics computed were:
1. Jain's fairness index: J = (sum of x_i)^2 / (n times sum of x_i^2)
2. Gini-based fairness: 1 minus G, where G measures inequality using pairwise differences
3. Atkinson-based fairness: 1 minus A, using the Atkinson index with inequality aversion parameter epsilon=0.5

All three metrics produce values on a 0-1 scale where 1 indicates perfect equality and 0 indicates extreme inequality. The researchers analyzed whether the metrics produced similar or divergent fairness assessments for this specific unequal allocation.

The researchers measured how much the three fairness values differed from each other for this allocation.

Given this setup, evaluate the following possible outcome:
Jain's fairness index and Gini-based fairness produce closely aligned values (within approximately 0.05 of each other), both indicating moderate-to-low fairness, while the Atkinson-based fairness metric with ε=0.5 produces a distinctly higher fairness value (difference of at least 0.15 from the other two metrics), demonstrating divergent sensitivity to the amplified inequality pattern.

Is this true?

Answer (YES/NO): NO